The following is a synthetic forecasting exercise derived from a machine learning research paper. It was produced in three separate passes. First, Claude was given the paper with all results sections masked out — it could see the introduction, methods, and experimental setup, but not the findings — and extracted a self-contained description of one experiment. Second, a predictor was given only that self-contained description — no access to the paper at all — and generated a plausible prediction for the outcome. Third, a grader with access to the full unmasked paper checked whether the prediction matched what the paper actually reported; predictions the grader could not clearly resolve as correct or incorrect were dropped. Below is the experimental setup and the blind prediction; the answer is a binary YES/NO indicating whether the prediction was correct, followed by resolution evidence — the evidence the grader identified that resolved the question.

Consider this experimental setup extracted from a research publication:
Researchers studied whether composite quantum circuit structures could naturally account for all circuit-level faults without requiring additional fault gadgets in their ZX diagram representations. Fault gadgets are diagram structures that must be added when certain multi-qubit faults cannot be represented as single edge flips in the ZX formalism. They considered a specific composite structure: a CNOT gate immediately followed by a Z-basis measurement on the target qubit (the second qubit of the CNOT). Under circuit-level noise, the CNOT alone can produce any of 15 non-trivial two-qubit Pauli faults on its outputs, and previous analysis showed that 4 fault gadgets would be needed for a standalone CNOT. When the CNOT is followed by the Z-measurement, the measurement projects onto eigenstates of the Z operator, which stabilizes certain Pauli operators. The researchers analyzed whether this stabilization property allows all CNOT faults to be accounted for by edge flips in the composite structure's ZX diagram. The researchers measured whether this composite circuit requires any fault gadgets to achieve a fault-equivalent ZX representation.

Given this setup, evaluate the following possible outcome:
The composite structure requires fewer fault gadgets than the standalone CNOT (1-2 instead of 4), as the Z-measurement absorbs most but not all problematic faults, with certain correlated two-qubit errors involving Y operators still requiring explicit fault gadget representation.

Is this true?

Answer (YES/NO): NO